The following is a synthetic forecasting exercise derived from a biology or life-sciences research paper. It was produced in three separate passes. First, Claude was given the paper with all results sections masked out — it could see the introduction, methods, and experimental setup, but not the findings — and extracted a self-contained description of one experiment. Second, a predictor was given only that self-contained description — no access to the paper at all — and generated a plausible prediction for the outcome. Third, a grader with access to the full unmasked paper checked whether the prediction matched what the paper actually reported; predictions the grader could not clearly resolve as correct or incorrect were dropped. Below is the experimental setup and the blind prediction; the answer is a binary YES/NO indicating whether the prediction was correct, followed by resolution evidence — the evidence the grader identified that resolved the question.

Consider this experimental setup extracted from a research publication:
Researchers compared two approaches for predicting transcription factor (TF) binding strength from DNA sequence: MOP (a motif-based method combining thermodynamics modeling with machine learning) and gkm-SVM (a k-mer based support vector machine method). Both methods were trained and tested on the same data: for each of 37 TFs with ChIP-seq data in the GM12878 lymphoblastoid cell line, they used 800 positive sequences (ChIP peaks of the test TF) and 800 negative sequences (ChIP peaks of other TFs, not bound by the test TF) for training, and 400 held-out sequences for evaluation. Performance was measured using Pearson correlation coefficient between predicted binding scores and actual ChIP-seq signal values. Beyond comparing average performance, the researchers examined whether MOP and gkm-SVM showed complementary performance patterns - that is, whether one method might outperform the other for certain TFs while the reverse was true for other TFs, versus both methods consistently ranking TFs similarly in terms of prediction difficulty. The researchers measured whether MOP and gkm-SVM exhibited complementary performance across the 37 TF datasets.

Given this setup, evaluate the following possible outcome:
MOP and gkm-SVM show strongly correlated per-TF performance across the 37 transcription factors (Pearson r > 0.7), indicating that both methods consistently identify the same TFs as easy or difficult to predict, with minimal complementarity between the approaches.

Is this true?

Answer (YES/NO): NO